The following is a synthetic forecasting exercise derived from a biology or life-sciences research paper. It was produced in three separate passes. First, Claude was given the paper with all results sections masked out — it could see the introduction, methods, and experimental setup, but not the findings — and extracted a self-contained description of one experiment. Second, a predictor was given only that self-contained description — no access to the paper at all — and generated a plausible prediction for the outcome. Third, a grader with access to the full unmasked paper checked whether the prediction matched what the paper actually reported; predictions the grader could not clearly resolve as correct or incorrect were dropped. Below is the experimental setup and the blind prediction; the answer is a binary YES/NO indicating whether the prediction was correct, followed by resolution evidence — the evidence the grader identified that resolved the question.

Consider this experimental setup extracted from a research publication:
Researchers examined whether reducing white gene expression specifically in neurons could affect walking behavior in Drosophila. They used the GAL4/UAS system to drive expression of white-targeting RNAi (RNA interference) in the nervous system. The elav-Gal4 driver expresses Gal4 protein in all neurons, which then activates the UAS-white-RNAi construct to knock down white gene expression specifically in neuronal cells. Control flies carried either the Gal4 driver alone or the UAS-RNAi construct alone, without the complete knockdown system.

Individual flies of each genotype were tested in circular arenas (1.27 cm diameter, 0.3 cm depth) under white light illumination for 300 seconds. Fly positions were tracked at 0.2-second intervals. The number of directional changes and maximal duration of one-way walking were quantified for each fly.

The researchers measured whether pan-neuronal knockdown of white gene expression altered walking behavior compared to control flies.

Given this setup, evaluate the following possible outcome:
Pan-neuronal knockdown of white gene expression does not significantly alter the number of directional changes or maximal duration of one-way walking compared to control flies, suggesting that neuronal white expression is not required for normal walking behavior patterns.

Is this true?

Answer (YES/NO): NO